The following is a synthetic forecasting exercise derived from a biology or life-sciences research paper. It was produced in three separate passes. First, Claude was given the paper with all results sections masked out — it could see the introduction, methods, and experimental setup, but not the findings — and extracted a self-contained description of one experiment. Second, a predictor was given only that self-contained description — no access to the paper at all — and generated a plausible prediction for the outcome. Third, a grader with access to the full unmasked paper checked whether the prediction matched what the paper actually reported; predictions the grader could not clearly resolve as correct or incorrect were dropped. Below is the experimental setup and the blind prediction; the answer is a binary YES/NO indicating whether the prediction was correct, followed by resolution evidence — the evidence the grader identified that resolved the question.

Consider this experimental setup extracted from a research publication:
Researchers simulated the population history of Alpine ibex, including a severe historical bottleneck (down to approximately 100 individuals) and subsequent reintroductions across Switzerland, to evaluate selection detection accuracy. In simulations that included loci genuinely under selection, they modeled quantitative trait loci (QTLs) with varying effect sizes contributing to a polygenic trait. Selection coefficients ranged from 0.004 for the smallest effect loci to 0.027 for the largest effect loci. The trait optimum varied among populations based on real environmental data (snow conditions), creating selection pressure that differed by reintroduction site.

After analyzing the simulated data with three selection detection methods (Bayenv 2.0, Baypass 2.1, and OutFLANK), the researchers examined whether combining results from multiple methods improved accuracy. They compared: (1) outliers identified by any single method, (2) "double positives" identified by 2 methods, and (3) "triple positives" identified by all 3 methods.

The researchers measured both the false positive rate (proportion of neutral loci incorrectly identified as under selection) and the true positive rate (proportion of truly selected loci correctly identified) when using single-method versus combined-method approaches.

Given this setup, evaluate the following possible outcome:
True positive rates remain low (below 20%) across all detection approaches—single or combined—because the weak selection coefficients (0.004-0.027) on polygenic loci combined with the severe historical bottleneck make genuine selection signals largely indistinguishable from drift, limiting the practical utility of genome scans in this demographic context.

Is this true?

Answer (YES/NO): YES